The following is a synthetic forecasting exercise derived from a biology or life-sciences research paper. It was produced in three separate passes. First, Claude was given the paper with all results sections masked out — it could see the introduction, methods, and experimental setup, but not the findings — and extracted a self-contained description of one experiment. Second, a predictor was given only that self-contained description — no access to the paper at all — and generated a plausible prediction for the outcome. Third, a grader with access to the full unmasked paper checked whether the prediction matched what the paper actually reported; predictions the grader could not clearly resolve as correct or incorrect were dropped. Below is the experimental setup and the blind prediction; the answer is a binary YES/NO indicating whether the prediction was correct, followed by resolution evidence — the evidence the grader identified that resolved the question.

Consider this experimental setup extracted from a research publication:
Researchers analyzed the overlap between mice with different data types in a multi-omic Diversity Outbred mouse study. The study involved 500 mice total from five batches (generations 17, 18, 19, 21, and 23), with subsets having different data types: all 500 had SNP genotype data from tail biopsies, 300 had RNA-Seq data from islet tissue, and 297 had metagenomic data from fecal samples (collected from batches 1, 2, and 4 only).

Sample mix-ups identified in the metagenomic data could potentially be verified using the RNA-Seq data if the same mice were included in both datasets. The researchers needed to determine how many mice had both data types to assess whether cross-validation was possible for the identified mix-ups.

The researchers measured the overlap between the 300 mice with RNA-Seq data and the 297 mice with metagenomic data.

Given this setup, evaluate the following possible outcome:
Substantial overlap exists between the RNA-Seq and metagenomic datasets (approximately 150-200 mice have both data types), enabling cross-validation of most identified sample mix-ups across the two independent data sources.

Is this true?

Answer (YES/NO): NO